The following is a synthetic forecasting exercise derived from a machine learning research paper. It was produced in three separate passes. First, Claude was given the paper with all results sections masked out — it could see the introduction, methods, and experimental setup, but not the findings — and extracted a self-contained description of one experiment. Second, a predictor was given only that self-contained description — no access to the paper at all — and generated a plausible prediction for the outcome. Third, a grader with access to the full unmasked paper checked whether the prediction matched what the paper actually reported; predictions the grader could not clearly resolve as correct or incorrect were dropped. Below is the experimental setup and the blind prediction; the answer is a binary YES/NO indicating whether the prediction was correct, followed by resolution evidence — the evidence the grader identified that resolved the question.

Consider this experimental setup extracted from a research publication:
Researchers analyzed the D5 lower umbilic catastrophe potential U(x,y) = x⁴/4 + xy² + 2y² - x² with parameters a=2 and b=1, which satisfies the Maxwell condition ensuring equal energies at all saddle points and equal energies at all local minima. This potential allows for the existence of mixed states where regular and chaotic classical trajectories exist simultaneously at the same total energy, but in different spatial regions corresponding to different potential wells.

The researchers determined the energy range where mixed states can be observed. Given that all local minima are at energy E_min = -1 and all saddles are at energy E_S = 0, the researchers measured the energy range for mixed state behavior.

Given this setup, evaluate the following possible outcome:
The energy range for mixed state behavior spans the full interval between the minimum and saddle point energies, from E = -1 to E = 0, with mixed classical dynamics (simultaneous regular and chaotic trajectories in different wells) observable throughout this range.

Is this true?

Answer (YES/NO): NO